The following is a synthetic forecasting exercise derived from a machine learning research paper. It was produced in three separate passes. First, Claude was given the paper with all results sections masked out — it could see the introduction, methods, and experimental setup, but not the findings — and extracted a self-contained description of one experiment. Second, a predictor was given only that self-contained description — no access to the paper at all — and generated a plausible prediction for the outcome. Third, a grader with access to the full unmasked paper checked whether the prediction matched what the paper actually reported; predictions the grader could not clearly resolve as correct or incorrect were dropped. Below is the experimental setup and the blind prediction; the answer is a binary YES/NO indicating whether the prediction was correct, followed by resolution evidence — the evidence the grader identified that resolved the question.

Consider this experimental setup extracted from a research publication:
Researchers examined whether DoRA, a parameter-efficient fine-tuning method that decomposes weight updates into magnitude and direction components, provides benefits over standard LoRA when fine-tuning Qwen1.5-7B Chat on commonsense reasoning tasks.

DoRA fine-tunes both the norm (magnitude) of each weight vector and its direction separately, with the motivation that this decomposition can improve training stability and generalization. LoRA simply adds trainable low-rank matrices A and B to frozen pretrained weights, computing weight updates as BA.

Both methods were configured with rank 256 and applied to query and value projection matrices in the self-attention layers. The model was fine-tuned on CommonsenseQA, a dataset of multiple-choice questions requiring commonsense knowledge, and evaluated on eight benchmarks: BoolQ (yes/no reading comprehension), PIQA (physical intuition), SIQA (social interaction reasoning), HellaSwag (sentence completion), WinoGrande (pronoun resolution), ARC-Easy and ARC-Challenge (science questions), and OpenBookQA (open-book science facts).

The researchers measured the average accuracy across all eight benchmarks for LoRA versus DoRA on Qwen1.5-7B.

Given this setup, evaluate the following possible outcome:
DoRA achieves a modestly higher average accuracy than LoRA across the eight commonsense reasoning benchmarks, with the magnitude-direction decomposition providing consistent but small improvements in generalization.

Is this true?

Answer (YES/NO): NO